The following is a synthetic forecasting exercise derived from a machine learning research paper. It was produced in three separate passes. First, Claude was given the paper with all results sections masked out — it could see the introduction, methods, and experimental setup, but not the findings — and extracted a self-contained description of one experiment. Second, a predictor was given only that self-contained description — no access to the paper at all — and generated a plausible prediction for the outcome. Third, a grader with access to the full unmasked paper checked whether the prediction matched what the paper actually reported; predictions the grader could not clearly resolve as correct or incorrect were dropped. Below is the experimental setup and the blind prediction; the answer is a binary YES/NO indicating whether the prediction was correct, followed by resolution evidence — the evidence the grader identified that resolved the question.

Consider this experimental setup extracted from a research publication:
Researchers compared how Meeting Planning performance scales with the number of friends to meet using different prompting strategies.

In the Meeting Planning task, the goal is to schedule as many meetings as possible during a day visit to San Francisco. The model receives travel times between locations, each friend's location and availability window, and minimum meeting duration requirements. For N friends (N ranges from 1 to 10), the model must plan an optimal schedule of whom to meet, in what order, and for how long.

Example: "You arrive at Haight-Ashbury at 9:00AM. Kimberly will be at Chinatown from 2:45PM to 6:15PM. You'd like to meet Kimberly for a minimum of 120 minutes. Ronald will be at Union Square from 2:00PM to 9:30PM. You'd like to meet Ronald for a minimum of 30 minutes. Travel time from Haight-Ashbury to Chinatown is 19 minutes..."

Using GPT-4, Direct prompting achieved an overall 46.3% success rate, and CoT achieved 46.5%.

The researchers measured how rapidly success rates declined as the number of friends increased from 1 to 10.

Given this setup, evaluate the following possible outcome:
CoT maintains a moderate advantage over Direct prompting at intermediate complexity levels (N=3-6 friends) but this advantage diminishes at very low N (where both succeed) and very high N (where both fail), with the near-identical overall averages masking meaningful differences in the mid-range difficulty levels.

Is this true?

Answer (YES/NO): NO